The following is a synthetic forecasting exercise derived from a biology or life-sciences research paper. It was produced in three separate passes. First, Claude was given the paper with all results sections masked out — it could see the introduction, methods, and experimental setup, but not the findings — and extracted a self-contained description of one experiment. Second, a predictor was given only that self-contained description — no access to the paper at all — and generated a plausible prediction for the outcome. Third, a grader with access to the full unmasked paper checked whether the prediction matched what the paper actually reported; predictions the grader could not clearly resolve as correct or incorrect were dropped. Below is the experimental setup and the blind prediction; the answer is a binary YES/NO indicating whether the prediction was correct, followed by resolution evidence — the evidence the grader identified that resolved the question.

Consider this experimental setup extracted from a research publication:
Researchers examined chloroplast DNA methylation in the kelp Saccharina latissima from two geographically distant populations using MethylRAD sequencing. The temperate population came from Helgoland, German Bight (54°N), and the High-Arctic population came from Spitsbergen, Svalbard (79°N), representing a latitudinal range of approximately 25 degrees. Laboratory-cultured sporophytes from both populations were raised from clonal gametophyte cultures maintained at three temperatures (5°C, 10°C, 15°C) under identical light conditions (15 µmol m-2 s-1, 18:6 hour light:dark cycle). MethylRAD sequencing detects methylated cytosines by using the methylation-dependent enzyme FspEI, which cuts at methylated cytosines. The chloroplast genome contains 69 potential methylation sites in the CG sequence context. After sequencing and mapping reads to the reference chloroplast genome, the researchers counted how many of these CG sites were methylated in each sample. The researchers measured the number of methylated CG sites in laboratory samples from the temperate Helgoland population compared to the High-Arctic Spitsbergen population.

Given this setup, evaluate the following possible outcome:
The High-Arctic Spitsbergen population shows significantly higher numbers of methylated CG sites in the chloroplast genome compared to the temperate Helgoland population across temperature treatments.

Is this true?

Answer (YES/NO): NO